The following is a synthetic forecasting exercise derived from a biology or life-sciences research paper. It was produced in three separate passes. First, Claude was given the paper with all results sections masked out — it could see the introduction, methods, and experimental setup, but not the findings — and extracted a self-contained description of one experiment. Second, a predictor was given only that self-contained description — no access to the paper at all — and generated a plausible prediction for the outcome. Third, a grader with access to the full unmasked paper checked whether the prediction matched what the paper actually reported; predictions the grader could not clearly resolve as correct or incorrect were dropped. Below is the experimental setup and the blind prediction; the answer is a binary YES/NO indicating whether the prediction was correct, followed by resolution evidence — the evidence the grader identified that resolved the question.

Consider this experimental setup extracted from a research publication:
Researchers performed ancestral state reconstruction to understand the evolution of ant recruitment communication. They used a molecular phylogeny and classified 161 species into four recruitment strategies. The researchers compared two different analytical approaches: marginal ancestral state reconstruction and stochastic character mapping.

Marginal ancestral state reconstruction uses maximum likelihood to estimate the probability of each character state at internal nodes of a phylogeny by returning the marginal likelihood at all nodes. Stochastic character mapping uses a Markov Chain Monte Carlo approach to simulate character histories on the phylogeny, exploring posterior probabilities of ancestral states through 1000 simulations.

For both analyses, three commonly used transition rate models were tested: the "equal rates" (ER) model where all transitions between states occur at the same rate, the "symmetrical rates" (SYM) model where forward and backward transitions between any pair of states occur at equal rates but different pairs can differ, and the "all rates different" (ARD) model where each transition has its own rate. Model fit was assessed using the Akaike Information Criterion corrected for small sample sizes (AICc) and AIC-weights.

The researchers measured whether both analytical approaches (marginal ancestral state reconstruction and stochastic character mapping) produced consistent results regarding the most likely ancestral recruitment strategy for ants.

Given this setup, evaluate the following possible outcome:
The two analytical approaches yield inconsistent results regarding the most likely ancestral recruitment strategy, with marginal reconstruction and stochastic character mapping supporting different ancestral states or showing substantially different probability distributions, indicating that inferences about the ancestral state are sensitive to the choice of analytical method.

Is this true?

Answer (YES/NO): NO